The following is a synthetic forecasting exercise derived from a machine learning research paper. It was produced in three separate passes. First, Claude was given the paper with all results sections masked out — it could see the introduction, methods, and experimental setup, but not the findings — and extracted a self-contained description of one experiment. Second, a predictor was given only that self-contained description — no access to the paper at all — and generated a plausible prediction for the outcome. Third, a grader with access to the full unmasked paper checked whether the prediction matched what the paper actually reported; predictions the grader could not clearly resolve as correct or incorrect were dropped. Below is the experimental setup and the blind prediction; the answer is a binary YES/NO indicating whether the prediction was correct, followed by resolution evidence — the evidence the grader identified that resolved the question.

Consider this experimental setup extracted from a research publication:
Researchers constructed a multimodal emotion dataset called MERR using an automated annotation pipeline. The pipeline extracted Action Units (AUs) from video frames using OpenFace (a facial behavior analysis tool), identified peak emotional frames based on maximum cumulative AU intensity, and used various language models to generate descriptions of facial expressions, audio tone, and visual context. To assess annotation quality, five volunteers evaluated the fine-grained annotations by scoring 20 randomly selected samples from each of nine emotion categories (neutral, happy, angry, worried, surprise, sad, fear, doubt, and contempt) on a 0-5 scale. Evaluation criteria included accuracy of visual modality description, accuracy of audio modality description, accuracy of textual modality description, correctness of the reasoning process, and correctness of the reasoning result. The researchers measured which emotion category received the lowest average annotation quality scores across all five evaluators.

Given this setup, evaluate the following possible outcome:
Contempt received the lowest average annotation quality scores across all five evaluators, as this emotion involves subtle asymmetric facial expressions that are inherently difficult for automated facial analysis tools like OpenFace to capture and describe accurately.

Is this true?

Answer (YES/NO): NO